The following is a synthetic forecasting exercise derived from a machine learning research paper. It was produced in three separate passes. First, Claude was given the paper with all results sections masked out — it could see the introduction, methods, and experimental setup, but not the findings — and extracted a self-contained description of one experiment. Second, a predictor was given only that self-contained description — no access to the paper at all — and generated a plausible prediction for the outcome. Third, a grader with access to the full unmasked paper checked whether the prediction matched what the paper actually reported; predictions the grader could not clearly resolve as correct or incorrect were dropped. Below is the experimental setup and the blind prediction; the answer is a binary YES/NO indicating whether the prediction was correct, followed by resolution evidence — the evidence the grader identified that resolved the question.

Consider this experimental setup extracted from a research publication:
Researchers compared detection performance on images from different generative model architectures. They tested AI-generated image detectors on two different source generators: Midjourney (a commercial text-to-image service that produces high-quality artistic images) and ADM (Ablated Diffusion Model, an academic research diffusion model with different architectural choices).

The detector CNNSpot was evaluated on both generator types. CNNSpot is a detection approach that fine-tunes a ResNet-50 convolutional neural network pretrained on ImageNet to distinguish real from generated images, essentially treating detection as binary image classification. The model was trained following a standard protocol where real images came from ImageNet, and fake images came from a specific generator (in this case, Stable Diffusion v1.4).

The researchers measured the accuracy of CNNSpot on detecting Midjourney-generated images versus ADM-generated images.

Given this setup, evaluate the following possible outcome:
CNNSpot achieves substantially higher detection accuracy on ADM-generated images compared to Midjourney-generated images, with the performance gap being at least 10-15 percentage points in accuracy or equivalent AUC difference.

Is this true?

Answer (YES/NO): NO